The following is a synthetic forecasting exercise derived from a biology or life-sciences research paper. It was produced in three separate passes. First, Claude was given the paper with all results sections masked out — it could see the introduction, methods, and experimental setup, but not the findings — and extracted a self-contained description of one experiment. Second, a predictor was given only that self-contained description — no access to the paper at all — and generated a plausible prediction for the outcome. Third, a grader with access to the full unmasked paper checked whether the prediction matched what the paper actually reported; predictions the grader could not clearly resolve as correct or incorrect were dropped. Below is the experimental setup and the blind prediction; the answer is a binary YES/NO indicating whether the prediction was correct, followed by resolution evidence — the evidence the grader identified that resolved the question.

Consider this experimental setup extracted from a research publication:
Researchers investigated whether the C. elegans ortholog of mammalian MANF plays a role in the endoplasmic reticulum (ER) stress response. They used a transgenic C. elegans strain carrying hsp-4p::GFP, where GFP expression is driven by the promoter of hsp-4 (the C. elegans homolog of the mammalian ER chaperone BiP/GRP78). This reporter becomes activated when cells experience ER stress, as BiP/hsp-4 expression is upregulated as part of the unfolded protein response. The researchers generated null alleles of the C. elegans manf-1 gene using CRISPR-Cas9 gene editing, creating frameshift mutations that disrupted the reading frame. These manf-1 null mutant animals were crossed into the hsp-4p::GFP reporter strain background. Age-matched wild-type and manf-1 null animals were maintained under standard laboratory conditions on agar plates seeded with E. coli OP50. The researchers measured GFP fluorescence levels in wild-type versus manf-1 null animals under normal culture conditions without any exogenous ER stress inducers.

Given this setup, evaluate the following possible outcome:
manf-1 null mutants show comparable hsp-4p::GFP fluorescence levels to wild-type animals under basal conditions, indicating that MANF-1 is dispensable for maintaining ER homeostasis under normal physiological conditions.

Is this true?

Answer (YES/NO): NO